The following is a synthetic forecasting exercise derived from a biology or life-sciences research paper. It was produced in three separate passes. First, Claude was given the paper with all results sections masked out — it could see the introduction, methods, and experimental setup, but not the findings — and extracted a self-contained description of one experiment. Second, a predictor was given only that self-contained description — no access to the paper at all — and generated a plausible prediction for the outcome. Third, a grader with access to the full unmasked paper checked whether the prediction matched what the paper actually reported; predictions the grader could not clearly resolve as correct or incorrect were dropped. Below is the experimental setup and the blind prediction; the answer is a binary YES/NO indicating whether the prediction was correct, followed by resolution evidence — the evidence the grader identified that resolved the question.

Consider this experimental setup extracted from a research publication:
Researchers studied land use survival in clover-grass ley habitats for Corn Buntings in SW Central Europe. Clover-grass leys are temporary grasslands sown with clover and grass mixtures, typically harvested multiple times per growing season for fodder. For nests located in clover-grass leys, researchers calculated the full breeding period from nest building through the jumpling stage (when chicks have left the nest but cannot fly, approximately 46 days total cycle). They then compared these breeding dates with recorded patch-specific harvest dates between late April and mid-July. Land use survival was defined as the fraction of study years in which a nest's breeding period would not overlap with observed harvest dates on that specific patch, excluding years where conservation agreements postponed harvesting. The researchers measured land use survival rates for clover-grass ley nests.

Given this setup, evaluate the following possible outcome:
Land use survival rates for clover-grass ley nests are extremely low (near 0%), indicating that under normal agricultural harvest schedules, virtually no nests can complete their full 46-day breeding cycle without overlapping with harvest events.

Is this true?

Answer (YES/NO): NO